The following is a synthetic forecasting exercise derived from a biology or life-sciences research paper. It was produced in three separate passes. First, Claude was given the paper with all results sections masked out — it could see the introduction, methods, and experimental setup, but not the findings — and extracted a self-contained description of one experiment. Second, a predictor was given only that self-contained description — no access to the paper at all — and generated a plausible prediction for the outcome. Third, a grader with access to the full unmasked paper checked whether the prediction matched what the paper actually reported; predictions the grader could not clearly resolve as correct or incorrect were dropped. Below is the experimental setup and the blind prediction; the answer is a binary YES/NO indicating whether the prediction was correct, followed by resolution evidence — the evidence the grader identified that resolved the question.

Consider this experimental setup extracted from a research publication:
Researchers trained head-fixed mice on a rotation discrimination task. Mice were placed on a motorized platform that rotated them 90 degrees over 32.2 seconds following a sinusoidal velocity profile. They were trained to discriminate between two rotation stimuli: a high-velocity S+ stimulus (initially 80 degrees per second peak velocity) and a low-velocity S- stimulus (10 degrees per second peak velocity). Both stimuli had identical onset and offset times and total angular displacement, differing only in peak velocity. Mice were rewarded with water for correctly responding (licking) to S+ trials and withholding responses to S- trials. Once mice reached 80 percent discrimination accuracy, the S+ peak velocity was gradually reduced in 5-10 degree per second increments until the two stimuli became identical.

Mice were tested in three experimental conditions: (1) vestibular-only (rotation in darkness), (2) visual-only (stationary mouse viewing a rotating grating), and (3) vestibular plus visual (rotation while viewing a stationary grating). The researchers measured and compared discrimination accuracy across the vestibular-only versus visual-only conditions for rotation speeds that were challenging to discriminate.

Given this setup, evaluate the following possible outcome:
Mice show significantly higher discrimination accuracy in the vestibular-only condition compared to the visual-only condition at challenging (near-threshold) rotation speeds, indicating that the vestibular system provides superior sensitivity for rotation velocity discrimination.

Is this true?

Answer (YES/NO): YES